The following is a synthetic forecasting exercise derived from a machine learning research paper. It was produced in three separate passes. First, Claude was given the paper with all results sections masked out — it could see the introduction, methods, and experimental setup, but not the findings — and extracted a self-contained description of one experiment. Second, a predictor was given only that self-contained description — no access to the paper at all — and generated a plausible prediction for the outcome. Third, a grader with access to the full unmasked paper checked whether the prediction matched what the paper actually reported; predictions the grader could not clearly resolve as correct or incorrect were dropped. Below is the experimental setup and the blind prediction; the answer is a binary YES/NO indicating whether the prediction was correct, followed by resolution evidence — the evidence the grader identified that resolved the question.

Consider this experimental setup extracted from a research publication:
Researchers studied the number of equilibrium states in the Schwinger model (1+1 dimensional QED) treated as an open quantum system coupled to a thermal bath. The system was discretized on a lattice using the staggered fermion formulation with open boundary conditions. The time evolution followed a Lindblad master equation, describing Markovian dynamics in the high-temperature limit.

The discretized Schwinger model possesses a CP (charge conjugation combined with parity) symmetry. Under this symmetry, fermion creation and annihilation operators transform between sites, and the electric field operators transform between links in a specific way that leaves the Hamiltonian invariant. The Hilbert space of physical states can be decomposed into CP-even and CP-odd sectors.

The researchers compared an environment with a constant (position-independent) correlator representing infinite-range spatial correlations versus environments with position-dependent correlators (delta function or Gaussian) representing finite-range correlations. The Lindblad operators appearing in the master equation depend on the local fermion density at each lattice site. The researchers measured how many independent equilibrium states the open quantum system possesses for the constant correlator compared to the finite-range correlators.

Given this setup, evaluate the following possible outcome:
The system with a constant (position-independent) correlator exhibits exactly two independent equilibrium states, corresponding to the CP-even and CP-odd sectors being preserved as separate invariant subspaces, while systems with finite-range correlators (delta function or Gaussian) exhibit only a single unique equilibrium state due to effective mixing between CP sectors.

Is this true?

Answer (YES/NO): YES